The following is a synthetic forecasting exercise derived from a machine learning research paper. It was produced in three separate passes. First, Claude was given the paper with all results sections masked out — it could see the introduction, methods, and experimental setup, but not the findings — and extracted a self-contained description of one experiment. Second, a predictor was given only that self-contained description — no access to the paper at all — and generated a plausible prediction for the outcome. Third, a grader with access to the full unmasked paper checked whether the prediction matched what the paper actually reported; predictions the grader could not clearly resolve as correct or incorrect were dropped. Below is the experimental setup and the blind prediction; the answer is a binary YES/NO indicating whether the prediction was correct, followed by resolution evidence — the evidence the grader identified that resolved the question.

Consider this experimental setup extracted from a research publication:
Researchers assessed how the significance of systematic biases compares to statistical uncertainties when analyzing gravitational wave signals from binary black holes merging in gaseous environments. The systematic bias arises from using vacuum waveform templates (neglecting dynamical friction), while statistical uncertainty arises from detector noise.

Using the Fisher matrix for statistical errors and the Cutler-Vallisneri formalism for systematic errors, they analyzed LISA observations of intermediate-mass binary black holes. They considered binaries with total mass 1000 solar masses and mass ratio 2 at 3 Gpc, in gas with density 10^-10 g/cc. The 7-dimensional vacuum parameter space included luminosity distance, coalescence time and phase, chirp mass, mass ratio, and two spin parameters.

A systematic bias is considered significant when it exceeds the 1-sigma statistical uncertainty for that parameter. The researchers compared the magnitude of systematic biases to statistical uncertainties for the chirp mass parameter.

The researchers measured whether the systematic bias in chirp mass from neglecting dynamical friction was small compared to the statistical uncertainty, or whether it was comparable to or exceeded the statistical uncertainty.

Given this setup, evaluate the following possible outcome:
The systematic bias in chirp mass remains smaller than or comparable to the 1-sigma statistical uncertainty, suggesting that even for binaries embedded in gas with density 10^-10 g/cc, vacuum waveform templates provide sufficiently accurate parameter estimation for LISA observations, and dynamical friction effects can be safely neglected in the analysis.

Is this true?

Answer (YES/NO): NO